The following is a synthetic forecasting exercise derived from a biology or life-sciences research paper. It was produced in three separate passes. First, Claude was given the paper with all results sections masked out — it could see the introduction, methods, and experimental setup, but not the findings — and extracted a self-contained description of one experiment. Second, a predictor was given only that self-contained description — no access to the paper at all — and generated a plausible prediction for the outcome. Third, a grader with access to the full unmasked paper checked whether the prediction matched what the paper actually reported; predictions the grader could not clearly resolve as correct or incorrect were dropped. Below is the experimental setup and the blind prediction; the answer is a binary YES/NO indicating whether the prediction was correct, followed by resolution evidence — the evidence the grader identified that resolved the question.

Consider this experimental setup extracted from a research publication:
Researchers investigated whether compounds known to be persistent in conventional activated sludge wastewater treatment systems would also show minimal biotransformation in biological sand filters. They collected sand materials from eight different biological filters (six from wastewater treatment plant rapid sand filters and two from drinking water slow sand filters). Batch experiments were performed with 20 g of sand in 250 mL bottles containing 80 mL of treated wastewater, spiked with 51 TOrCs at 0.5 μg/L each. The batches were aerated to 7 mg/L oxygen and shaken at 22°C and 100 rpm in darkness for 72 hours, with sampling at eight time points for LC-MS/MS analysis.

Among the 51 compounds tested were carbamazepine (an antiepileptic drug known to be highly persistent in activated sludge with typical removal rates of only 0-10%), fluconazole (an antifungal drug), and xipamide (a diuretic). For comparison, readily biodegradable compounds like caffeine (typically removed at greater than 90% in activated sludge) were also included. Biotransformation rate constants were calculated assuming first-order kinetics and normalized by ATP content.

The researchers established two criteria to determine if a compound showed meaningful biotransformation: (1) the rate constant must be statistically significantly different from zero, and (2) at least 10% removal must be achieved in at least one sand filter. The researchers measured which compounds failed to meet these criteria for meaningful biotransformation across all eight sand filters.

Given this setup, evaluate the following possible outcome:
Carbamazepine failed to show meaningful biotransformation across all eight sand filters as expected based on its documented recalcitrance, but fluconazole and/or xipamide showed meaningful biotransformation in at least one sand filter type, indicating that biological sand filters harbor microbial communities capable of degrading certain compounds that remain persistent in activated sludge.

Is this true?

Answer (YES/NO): NO